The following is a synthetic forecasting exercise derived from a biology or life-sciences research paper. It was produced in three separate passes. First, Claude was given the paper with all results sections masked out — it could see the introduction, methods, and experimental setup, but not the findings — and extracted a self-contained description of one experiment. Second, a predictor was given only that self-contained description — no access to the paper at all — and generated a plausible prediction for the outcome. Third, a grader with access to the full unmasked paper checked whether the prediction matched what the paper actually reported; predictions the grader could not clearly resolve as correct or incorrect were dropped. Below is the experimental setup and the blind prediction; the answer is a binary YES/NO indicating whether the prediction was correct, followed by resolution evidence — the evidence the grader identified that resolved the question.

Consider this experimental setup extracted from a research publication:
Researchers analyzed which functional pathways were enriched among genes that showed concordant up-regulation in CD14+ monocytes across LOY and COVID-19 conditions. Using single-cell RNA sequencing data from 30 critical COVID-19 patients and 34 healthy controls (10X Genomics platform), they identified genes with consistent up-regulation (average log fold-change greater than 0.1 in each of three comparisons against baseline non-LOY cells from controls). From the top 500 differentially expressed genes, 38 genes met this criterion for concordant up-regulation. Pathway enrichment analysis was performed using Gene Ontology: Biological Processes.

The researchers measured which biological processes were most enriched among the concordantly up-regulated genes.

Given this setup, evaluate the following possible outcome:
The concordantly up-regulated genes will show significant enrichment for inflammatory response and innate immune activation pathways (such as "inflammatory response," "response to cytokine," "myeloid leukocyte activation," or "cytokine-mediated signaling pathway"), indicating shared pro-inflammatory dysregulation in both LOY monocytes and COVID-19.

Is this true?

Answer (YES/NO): NO